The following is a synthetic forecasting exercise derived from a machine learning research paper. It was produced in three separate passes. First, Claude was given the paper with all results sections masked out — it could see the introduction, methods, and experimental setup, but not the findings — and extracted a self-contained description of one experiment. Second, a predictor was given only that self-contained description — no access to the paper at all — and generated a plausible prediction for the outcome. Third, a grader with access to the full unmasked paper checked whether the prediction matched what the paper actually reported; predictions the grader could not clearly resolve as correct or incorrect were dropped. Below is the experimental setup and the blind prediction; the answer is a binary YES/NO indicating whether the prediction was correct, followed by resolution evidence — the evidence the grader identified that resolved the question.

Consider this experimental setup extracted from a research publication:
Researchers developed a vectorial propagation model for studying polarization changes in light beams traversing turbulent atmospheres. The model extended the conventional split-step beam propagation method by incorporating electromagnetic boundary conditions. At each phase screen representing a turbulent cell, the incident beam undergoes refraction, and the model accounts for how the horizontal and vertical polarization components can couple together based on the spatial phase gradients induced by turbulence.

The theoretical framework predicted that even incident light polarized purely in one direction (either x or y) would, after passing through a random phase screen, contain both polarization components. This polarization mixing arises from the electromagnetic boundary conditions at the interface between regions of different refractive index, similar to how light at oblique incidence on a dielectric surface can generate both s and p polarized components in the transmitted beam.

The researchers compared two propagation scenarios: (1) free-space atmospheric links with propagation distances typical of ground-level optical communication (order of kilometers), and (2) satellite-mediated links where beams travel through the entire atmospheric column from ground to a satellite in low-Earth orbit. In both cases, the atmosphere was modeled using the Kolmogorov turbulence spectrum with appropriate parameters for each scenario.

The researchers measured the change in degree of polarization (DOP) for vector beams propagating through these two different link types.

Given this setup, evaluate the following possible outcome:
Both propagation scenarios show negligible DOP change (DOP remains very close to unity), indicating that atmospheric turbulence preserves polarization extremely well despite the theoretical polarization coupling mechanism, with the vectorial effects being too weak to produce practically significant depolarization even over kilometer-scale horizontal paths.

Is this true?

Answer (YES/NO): YES